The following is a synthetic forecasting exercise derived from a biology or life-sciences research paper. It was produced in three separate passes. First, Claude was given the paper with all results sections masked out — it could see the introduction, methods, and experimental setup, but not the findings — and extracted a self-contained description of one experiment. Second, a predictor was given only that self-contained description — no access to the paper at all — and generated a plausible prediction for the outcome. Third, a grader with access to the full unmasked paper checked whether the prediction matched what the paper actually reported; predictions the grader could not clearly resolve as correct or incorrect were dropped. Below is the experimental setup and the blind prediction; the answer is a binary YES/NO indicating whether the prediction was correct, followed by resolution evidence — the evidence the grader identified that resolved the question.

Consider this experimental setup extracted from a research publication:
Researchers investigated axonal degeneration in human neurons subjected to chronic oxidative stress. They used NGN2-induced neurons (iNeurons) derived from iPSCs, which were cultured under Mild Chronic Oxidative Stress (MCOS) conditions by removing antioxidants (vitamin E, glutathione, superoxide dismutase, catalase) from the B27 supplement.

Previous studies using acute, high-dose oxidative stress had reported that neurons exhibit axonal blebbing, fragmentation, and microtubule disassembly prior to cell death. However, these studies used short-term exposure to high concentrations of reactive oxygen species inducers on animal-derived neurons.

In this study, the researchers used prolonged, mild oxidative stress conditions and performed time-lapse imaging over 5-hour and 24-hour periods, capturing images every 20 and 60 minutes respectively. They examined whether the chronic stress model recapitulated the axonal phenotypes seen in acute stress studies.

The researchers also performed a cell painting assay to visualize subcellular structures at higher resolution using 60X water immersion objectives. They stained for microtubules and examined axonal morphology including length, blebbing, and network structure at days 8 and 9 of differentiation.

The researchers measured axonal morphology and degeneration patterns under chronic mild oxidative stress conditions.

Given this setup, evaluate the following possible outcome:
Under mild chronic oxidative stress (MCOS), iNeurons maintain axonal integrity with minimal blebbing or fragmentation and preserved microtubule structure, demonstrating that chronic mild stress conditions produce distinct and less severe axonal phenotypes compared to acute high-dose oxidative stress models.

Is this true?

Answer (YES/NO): NO